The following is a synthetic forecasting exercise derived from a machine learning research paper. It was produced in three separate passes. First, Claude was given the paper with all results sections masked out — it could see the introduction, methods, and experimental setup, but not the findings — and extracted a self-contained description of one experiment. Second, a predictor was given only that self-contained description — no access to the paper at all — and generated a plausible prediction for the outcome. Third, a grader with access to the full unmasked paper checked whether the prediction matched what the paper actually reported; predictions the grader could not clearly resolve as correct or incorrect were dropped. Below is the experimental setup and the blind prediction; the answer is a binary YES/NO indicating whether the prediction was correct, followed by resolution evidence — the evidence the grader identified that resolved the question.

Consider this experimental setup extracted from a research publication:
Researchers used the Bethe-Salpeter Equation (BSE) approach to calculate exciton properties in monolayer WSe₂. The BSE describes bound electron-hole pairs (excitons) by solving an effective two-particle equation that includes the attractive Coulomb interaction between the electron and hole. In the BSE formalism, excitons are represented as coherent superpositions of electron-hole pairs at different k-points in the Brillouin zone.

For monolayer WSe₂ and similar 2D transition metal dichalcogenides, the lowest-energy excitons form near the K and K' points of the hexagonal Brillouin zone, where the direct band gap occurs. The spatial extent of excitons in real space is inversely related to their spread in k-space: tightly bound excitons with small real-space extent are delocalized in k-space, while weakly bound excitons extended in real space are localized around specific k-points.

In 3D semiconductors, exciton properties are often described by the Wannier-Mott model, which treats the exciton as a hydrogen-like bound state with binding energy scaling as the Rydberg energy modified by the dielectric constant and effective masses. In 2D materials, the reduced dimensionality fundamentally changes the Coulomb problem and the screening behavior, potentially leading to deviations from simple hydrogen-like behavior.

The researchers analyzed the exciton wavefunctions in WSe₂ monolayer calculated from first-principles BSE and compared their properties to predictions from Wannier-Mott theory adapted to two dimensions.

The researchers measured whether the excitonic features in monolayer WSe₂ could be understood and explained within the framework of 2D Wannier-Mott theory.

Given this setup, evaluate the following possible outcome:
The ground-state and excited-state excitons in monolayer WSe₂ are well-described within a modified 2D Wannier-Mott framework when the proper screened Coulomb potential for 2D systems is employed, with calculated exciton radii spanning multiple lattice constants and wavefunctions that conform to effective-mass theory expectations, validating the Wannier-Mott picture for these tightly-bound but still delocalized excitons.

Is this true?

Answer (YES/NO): YES